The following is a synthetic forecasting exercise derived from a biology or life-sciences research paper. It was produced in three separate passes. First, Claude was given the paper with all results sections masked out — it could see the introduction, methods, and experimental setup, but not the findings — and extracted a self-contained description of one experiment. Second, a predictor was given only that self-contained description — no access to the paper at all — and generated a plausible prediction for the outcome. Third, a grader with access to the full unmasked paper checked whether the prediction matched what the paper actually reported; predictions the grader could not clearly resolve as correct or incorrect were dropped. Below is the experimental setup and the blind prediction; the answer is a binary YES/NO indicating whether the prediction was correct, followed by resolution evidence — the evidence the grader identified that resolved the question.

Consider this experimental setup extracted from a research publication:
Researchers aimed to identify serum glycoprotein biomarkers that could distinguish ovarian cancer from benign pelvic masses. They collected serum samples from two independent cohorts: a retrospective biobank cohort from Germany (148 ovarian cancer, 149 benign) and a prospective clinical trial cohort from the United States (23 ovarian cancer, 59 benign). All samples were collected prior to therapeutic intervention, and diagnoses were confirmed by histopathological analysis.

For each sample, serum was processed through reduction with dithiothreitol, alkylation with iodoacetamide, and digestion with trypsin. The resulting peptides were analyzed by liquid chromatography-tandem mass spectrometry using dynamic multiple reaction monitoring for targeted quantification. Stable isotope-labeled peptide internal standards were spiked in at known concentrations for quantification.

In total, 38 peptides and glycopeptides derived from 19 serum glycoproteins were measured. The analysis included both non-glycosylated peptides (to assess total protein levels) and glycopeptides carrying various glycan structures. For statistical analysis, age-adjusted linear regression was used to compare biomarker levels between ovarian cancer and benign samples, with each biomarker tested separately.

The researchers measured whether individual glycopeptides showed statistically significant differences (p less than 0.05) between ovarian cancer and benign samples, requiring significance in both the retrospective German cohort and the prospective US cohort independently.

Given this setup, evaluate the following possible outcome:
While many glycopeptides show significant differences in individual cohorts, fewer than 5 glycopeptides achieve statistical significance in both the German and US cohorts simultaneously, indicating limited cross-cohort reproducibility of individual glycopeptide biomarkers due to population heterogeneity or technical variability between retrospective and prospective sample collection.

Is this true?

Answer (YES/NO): NO